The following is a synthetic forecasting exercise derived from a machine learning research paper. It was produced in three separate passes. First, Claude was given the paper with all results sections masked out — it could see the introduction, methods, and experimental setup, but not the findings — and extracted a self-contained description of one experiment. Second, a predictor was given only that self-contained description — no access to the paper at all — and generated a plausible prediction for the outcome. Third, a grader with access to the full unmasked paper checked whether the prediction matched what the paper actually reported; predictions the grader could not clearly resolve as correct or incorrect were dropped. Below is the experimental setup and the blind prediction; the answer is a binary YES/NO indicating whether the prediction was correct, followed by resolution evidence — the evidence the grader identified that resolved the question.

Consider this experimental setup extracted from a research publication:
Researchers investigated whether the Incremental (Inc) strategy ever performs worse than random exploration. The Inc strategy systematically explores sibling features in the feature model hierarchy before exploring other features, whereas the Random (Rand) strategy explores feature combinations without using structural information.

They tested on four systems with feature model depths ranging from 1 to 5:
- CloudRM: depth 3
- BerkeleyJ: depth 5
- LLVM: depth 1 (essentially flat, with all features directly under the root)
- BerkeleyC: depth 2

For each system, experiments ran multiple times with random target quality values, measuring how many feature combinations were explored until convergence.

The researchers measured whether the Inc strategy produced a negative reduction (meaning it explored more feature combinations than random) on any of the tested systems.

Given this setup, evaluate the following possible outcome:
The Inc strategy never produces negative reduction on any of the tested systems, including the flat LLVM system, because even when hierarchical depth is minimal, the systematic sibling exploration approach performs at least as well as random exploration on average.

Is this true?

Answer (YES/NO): NO